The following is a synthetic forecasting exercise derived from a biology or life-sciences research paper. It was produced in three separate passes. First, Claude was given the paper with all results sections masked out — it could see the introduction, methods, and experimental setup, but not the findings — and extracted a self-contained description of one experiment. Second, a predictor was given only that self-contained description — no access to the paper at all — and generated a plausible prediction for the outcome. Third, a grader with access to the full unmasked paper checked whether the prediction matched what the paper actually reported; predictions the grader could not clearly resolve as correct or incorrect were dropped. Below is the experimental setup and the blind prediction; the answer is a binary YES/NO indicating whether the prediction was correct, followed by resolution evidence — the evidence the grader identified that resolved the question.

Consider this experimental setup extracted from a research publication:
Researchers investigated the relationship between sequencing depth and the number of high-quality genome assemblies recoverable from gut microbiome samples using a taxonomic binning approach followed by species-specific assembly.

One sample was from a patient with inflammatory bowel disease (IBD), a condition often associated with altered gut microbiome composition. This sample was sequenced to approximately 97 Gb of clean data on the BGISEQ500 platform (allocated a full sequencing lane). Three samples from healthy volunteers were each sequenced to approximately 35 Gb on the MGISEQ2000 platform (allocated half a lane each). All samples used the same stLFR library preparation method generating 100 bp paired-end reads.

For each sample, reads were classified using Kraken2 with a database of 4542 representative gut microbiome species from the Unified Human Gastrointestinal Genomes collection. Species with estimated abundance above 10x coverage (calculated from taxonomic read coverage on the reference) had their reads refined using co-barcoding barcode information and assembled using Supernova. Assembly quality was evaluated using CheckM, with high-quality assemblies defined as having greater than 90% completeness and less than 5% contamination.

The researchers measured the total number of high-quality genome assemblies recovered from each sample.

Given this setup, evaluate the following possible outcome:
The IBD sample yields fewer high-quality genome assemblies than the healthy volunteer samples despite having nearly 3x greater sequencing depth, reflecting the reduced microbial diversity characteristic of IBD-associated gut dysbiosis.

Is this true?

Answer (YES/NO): YES